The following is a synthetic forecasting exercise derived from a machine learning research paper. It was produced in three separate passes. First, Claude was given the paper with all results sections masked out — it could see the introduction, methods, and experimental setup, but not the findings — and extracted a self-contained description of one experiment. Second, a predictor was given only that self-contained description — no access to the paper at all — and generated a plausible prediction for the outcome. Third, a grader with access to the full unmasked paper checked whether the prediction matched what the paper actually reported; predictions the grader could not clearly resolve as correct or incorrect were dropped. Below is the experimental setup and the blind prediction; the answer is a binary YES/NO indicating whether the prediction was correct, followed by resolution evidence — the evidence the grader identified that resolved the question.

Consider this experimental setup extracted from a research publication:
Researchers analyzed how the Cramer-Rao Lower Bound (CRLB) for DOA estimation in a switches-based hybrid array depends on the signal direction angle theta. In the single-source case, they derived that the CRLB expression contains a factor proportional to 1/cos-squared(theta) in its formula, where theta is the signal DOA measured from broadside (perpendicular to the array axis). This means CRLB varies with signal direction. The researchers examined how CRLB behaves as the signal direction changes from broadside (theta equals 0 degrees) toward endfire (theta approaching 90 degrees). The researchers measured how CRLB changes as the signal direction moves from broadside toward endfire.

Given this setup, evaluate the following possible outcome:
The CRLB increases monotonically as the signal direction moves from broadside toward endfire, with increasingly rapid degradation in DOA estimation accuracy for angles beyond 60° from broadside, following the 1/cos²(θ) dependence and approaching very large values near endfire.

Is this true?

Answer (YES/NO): YES